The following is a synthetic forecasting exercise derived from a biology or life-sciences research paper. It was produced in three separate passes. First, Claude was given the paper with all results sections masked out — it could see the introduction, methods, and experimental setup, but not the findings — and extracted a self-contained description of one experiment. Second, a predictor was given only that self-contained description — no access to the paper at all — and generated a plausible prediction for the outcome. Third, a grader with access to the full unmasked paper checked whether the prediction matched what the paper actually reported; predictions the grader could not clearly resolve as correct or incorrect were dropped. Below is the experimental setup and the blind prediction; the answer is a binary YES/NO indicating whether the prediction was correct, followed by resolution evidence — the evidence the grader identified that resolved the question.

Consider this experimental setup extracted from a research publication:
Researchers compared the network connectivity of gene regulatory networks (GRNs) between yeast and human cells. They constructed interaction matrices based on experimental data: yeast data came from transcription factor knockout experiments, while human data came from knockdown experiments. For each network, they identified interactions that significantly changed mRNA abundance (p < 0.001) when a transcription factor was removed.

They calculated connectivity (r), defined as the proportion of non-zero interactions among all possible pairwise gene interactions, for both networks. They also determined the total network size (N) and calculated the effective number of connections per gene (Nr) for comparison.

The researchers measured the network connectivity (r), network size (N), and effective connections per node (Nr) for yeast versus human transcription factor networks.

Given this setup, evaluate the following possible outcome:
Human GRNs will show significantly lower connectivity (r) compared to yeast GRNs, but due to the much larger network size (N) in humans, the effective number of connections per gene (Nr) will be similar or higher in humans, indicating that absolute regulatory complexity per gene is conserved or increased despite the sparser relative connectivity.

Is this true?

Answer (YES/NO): YES